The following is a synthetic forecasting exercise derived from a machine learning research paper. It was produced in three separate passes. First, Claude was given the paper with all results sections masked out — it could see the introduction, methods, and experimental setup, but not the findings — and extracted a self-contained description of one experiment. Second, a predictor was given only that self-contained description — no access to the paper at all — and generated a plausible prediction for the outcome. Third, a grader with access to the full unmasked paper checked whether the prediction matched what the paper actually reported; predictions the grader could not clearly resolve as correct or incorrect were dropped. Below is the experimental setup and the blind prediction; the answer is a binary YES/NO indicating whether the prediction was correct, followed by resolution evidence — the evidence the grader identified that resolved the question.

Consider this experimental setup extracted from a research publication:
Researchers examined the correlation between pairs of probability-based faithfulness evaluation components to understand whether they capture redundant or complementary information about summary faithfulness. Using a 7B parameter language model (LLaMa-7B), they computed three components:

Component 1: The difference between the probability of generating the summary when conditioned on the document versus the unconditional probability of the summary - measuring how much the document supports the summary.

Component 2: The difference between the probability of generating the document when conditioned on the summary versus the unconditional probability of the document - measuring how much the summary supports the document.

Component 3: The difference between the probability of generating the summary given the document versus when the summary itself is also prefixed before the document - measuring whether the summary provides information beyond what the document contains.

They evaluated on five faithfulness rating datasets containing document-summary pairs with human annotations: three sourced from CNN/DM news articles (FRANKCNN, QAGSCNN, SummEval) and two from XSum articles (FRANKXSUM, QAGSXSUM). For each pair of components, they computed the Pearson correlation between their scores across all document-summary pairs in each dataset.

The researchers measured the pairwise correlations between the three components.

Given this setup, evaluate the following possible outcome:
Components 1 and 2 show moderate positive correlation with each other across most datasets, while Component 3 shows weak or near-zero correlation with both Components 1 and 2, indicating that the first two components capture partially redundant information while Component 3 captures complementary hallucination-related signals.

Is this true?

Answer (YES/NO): NO